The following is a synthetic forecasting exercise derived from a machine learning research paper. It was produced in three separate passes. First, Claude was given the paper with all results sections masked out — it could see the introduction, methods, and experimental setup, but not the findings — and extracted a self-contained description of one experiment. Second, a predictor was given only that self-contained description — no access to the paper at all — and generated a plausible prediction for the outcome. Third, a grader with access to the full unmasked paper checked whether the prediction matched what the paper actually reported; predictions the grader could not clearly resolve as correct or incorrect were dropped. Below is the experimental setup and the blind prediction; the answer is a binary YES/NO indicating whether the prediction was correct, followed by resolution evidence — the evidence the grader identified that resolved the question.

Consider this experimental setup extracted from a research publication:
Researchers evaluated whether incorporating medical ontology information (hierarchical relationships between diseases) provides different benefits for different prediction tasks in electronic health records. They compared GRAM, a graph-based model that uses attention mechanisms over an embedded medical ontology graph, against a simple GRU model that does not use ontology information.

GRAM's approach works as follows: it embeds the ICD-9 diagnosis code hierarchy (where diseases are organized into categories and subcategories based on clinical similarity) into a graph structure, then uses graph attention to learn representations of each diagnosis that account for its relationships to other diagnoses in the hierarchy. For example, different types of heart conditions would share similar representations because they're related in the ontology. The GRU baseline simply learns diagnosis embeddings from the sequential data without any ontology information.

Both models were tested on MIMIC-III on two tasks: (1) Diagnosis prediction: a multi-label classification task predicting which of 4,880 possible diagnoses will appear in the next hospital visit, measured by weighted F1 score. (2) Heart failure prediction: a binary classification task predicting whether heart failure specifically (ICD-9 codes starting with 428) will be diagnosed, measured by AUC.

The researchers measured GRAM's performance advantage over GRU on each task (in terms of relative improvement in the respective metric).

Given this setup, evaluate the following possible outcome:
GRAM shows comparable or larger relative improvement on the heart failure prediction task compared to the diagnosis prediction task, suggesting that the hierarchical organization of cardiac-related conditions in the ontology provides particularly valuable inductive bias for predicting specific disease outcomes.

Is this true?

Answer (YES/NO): NO